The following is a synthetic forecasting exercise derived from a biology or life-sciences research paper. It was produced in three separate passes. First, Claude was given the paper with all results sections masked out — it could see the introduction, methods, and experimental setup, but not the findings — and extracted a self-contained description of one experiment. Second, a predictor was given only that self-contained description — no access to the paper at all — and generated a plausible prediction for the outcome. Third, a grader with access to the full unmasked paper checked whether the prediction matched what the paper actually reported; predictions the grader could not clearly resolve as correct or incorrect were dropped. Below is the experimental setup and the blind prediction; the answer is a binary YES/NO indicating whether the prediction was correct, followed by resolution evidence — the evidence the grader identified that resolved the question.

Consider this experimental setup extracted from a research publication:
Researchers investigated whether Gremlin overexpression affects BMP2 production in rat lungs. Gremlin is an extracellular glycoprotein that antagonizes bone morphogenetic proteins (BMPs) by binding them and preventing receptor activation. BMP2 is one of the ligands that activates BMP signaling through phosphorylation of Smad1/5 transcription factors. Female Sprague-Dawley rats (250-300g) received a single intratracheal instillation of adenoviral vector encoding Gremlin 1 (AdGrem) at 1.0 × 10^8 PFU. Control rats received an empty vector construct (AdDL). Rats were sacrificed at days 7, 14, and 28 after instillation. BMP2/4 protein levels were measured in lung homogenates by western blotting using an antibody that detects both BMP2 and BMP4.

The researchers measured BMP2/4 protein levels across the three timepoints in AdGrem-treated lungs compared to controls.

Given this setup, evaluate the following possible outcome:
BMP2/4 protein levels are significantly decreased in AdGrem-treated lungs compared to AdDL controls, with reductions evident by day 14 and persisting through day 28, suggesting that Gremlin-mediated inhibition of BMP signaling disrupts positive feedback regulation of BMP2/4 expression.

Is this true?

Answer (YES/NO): NO